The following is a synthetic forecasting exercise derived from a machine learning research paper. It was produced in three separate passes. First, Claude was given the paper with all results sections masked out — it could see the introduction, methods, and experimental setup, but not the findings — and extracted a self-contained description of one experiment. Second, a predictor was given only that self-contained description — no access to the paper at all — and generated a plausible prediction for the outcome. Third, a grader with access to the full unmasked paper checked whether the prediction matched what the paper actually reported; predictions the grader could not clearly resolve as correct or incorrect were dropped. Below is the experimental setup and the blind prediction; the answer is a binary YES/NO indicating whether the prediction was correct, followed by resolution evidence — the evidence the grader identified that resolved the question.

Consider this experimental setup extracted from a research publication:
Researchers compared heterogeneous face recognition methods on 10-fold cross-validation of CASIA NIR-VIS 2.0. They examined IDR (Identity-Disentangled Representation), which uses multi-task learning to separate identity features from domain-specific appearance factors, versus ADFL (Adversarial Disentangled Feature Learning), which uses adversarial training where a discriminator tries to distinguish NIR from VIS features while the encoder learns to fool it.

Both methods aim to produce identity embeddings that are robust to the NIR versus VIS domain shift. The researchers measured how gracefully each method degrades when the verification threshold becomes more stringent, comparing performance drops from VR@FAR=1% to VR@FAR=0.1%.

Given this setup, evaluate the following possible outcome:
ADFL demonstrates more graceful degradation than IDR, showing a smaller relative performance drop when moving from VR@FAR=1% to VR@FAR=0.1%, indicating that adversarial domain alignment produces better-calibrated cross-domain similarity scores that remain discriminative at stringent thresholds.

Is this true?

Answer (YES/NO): YES